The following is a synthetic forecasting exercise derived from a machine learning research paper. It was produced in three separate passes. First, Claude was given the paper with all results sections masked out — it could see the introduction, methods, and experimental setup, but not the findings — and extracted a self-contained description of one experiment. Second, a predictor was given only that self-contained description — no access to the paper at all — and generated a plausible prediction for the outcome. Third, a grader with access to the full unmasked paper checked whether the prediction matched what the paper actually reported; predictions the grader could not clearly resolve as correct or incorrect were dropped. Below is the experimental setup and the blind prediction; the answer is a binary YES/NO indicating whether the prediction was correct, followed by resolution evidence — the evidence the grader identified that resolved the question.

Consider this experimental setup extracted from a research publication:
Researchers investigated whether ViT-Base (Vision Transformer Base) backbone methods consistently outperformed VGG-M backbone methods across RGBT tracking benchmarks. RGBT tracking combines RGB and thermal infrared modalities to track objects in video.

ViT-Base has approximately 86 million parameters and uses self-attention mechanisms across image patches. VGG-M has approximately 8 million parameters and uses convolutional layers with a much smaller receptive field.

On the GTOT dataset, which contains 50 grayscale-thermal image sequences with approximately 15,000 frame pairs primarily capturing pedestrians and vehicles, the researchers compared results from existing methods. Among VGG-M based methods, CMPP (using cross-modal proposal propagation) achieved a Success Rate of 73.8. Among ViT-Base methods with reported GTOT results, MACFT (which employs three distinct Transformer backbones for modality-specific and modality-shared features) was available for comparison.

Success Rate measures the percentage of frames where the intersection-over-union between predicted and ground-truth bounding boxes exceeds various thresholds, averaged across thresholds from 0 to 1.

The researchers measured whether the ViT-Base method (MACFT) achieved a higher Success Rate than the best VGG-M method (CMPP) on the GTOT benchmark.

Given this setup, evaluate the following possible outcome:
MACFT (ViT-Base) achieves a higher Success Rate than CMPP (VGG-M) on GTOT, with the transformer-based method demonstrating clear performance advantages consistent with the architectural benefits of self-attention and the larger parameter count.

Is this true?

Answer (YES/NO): NO